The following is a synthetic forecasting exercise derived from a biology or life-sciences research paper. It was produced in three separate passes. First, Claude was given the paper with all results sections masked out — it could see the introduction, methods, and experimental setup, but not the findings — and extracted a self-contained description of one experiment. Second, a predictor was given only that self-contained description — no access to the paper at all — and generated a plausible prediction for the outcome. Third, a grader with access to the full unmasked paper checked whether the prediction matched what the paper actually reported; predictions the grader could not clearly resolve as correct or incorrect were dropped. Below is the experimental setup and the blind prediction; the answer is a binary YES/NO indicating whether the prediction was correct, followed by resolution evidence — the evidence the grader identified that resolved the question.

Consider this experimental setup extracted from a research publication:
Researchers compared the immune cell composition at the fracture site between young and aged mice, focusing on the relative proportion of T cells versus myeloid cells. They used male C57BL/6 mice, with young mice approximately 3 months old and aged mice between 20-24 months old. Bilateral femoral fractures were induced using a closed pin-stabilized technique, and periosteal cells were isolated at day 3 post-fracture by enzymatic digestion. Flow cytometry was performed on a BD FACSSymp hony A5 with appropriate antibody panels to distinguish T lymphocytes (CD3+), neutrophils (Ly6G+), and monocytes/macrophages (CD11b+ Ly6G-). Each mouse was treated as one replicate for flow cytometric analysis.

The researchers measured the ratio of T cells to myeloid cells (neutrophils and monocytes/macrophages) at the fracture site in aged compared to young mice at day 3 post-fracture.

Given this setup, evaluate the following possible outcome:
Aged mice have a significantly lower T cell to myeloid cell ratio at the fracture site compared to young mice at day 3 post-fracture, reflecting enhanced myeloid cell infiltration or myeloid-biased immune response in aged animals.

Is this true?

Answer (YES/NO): NO